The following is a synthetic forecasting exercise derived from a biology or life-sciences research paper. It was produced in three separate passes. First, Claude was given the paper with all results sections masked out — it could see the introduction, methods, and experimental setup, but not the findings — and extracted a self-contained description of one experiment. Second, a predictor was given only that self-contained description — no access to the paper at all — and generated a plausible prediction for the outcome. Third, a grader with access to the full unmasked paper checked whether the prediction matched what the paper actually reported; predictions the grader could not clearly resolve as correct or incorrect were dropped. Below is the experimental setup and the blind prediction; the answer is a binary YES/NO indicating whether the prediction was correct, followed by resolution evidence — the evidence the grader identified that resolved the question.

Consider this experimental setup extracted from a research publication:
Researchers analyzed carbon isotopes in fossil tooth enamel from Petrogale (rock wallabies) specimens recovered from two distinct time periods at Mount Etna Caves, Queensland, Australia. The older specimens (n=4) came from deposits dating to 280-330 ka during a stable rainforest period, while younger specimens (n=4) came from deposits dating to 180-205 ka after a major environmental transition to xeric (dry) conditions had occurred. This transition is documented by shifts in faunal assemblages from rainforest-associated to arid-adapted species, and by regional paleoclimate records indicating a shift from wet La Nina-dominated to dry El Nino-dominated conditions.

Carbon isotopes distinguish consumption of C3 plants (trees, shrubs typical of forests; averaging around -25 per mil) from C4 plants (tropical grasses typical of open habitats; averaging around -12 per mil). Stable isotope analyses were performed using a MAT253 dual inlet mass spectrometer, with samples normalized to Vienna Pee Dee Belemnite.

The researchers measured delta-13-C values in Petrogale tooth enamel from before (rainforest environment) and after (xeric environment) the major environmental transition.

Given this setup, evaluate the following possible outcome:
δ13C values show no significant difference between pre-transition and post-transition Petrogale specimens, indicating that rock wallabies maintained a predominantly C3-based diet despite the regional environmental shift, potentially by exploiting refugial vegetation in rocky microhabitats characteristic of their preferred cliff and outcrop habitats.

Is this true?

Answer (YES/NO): NO